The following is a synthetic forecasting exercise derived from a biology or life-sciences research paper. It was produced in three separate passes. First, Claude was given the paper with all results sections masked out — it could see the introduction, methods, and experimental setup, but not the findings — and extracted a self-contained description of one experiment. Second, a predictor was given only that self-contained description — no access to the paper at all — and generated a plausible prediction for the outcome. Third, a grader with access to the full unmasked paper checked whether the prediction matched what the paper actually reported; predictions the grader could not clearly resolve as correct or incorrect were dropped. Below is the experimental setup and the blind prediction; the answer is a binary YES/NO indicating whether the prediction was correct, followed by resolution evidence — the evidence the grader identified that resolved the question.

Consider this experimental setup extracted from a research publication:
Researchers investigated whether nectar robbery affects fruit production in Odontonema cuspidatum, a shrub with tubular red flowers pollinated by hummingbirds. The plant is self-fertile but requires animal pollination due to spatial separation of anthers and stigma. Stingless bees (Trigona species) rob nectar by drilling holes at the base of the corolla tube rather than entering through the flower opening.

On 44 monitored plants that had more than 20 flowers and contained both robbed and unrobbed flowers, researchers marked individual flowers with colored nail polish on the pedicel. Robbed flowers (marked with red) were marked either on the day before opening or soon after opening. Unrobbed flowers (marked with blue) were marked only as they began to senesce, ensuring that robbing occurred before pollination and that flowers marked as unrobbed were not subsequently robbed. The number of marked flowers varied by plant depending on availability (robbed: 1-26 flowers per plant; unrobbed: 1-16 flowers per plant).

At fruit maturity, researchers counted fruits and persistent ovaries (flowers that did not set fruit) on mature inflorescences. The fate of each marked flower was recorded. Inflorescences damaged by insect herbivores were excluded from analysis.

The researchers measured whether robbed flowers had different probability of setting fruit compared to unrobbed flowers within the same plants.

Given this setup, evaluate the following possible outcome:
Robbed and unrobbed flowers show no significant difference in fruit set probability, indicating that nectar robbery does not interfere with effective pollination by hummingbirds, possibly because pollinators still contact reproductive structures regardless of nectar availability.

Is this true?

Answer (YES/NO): NO